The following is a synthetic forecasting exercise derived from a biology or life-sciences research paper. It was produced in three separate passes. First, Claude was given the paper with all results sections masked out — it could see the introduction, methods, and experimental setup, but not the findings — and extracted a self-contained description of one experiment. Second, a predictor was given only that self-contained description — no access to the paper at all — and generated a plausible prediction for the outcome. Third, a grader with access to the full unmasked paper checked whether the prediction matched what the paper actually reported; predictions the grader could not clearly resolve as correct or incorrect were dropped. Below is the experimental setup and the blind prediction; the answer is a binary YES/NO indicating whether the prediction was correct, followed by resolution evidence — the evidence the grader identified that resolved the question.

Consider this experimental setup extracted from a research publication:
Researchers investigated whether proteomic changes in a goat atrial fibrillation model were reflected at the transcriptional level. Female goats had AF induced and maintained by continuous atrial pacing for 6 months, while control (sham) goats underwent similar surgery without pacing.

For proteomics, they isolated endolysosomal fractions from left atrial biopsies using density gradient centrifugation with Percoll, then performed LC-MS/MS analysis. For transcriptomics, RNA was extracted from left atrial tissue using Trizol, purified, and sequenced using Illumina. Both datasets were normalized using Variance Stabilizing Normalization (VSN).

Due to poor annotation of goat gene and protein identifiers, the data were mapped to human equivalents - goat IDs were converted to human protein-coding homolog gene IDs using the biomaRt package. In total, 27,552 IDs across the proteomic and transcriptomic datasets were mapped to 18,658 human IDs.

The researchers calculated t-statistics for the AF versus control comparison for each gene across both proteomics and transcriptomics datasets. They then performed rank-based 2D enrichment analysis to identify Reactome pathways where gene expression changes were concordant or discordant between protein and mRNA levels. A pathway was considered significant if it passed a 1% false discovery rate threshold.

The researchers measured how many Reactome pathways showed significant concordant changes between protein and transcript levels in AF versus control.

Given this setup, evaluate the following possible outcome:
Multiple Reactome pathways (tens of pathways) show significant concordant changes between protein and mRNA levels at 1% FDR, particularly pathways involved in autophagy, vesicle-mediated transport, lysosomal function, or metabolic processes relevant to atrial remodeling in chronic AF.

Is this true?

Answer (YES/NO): NO